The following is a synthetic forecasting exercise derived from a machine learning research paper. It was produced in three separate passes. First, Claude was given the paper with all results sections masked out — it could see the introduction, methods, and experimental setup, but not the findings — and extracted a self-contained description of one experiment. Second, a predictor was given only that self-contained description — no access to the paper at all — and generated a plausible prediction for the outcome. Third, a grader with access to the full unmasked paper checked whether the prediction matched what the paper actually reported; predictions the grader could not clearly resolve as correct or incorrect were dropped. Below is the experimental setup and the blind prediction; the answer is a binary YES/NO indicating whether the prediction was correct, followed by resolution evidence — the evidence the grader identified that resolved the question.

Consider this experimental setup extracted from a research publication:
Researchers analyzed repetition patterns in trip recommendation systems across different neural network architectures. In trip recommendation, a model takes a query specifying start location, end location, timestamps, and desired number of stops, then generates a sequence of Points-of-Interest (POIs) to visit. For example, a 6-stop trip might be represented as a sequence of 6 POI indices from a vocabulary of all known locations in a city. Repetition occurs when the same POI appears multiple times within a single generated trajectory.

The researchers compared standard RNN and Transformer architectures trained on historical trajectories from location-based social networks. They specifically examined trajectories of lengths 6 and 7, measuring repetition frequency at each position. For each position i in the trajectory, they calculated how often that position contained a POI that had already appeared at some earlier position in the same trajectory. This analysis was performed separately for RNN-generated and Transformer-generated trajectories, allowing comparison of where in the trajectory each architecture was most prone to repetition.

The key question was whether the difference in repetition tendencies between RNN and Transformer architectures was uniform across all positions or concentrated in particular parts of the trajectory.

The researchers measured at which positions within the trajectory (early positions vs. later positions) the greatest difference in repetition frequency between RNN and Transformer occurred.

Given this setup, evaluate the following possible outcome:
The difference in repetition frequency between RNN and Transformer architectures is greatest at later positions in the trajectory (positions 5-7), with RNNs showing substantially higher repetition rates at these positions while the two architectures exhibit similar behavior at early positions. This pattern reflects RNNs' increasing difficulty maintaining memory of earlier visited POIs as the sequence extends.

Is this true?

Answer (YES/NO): YES